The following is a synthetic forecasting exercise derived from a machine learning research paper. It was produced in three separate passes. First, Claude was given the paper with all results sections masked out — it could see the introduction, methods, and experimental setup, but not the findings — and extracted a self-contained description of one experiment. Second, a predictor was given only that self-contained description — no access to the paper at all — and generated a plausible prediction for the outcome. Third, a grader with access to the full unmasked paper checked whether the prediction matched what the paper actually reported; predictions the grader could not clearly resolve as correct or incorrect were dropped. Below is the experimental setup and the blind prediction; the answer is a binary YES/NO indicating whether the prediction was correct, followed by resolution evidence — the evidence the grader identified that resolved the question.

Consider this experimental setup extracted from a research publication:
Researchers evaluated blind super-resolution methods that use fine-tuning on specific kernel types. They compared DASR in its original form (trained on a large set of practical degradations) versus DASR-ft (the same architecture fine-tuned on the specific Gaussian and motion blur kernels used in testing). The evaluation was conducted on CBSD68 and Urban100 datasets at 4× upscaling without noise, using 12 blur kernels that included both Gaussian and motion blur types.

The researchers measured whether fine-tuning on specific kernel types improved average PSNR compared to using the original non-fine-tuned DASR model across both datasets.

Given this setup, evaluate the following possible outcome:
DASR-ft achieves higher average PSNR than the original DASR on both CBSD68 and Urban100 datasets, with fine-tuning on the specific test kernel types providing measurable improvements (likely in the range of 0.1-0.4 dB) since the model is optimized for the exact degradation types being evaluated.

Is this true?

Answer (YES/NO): NO